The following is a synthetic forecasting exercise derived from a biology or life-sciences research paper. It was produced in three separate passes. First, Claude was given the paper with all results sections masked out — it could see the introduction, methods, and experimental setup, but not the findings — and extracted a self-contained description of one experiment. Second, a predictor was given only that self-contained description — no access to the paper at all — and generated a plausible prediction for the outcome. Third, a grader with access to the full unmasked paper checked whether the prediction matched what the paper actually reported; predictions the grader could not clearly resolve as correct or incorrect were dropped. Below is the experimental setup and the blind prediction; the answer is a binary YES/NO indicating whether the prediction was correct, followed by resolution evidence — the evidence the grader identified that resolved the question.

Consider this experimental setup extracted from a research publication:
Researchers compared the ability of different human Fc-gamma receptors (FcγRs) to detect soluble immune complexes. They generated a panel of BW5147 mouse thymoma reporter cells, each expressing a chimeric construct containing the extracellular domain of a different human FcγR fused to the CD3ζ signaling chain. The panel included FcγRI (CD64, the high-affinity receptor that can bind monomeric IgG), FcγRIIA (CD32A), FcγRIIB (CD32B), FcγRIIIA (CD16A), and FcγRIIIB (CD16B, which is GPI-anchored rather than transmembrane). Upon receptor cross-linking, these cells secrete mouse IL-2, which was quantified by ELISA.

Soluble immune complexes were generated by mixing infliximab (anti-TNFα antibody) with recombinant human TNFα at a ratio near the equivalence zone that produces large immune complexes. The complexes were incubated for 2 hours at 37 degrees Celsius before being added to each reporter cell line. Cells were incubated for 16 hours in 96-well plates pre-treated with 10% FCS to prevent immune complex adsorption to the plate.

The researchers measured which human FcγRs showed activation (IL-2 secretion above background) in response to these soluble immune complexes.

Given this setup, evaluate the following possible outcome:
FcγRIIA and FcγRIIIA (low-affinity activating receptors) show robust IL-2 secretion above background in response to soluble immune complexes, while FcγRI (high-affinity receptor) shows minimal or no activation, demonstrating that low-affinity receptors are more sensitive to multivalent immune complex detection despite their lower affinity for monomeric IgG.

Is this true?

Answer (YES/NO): NO